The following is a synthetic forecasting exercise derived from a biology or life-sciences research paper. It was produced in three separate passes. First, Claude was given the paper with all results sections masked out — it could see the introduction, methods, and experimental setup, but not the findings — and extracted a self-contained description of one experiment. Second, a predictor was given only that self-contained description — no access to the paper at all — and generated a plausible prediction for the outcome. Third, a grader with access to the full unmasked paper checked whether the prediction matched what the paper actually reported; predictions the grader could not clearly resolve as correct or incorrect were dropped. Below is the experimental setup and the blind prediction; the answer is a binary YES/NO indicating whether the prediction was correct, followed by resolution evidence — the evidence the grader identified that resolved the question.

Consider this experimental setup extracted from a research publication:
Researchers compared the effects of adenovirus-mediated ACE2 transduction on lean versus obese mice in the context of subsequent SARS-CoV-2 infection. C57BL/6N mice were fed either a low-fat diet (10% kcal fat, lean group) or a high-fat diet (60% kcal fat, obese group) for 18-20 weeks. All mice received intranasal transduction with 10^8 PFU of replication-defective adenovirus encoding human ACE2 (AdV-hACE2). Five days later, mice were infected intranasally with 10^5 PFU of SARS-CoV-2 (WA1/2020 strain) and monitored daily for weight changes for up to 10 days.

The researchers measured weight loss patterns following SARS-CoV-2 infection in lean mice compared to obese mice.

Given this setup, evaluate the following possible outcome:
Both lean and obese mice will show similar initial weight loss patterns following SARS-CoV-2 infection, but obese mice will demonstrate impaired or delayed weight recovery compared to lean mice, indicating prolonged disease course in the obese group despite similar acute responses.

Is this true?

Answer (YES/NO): NO